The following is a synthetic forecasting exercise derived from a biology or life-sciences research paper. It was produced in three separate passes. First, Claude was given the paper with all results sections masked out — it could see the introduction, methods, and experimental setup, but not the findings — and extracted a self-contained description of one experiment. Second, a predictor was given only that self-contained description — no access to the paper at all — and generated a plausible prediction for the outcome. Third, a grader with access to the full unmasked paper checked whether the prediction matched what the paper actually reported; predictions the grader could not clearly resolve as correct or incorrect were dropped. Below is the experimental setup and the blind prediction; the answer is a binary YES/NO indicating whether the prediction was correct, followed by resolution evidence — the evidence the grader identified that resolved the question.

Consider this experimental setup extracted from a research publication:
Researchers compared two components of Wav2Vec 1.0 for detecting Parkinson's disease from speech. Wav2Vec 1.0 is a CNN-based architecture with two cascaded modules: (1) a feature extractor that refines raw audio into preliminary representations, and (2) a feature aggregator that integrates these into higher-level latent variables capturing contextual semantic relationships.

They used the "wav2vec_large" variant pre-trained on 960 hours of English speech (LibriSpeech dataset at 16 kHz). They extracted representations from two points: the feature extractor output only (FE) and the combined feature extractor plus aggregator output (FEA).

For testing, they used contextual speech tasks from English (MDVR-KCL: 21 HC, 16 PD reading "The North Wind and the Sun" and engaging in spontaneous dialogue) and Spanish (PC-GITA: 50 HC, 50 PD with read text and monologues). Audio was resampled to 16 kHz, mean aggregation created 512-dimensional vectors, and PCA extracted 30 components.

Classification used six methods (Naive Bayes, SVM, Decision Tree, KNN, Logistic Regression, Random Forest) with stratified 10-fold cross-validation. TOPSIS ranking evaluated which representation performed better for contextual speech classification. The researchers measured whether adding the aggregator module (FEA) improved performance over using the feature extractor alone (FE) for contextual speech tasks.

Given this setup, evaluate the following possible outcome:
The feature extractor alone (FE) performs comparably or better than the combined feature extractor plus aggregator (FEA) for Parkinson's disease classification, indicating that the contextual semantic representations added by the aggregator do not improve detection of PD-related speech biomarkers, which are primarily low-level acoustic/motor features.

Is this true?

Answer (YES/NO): NO